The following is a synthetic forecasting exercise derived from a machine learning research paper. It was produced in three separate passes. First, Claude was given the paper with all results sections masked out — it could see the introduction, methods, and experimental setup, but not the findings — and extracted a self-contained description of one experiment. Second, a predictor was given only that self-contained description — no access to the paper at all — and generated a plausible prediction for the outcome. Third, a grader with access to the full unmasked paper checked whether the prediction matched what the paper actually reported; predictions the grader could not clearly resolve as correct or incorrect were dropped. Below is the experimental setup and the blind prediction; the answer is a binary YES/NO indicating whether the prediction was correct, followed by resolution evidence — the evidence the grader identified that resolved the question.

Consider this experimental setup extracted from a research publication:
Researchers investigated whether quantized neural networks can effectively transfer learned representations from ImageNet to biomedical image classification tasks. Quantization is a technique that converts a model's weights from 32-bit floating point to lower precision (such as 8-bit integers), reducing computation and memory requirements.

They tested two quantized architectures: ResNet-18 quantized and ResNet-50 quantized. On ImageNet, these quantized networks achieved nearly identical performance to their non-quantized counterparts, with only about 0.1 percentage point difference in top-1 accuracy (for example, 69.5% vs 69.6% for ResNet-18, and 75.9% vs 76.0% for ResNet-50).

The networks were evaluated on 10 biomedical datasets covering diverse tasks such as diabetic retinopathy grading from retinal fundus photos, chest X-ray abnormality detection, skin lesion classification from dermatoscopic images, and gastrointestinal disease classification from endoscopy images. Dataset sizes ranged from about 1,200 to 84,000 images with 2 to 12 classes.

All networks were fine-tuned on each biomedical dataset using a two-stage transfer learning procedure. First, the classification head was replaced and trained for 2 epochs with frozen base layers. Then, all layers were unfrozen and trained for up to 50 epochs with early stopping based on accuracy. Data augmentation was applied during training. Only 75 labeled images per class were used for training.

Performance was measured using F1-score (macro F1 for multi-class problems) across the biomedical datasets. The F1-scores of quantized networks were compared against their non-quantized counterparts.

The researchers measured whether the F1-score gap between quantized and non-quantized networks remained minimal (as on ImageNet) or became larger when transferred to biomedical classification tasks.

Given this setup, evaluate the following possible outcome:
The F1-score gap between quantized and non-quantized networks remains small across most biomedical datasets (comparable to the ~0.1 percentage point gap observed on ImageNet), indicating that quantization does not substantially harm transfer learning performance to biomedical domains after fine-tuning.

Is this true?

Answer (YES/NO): NO